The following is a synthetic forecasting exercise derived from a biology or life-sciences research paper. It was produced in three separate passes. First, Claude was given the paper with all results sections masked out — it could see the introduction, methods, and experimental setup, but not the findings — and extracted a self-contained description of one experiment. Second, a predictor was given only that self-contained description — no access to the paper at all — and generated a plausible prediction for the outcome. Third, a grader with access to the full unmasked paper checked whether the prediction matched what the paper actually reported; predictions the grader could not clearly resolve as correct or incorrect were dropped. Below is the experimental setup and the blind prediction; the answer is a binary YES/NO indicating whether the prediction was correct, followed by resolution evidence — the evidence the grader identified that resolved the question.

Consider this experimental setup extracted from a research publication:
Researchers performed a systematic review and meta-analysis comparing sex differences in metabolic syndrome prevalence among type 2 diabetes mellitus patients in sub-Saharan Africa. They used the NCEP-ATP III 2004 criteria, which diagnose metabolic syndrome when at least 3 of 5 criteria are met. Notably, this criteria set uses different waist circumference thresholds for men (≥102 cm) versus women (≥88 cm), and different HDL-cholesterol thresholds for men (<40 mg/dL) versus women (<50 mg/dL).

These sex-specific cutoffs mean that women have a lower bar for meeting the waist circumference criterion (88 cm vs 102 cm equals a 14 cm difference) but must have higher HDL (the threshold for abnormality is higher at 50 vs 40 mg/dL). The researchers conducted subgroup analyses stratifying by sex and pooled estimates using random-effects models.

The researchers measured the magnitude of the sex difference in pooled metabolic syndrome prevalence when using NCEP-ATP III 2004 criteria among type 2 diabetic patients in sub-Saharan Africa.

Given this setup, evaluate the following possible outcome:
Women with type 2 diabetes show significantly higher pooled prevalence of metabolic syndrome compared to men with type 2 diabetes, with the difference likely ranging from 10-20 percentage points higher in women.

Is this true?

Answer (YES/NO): NO